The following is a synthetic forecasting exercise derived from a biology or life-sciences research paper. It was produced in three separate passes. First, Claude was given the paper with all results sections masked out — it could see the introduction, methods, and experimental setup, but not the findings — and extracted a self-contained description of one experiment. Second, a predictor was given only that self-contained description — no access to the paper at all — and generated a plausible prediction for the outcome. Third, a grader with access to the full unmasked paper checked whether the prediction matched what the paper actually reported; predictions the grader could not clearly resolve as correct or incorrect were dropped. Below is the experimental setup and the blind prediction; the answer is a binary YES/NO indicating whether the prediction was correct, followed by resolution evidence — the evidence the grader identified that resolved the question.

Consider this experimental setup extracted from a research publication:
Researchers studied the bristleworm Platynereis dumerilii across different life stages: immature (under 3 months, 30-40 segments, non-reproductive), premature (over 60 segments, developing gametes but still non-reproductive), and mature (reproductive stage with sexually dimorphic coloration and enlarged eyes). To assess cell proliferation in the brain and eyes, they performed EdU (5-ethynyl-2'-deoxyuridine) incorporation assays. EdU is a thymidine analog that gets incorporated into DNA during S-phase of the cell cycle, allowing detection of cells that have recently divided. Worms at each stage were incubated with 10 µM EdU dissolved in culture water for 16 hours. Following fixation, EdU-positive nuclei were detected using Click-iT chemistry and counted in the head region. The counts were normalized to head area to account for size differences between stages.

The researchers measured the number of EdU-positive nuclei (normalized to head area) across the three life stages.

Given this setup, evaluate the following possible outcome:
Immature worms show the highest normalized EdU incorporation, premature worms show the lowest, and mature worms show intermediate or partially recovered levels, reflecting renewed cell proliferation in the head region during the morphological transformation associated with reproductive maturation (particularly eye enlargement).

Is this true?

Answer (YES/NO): NO